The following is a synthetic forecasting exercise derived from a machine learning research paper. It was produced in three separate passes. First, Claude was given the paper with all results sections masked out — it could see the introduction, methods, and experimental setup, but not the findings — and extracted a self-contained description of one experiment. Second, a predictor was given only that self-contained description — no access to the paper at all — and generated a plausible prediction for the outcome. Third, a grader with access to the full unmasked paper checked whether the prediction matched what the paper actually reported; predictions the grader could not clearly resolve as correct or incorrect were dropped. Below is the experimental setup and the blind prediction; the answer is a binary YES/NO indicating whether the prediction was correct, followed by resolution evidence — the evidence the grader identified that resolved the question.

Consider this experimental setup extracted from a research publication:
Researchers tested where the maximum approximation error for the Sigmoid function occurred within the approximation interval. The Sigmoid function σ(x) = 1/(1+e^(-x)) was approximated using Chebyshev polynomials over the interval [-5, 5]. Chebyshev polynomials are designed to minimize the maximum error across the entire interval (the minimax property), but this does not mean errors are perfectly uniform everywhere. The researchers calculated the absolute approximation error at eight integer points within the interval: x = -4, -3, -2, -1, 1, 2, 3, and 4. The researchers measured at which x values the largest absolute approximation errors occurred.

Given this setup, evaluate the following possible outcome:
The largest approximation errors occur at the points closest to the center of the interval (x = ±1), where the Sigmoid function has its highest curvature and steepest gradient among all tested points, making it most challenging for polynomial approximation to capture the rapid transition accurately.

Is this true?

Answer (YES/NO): NO